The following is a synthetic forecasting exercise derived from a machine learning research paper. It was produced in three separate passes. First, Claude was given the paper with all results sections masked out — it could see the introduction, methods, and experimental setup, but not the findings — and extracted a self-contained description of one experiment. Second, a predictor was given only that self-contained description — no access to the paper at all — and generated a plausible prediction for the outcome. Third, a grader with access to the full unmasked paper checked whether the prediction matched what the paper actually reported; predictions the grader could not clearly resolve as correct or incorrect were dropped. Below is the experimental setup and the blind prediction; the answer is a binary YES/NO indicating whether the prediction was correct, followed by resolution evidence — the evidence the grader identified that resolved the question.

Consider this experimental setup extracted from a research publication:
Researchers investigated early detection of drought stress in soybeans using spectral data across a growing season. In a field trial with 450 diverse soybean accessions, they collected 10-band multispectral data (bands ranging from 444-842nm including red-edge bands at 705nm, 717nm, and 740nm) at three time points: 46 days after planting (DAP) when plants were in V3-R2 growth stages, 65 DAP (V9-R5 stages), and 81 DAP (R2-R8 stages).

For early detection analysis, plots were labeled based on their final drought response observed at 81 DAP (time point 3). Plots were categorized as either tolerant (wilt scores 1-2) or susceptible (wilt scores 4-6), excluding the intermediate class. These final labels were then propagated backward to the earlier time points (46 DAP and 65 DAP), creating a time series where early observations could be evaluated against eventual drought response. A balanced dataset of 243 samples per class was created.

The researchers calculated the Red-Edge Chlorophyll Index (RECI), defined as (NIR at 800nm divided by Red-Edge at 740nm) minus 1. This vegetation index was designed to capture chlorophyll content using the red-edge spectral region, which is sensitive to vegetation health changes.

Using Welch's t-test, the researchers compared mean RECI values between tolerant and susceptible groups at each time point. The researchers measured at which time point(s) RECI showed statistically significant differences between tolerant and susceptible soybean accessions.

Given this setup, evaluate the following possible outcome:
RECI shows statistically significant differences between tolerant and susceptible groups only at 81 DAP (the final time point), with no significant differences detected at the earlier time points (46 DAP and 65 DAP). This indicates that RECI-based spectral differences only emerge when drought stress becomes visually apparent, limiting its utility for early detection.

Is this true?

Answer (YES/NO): NO